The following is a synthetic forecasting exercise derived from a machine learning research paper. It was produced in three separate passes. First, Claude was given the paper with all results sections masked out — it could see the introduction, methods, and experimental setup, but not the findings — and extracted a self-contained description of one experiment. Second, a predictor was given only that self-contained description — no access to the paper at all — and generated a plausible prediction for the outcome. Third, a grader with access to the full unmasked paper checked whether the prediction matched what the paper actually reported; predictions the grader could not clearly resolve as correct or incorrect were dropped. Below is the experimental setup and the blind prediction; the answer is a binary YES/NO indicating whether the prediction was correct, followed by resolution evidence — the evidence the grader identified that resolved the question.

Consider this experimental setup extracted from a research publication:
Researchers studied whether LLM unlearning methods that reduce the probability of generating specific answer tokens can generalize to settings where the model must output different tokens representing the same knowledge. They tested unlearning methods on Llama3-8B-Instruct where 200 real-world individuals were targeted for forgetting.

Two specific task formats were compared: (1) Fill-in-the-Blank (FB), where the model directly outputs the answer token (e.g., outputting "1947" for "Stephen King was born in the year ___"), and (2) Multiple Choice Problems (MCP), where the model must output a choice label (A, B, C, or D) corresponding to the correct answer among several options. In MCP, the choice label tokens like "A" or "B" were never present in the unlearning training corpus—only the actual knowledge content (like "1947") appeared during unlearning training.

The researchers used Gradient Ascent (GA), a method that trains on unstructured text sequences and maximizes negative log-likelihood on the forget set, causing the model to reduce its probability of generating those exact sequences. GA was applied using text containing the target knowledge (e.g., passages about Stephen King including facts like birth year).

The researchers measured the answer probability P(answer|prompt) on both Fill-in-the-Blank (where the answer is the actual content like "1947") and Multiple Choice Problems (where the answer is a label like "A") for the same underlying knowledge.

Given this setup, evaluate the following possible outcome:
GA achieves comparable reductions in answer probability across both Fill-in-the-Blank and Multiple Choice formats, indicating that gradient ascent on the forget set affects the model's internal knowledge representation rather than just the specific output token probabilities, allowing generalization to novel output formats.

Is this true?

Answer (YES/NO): NO